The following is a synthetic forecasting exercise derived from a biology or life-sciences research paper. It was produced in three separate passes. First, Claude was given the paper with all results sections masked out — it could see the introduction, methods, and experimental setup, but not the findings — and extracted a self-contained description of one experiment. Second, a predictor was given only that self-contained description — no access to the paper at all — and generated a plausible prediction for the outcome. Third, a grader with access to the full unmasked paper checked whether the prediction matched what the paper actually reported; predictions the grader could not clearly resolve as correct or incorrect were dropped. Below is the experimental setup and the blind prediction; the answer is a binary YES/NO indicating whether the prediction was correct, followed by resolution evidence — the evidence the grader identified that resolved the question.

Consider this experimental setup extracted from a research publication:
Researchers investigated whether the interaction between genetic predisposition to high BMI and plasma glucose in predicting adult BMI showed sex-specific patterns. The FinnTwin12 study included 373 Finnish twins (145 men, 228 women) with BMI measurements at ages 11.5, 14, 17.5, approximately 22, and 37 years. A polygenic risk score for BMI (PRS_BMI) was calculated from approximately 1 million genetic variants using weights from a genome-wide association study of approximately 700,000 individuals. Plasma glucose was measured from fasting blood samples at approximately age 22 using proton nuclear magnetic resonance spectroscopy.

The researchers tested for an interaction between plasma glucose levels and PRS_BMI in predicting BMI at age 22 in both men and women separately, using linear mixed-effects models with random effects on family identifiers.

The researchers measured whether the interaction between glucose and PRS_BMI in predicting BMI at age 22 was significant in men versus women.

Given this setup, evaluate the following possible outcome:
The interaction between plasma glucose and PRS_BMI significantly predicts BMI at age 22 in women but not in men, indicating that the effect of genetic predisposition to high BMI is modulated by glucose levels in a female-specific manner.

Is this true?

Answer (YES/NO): YES